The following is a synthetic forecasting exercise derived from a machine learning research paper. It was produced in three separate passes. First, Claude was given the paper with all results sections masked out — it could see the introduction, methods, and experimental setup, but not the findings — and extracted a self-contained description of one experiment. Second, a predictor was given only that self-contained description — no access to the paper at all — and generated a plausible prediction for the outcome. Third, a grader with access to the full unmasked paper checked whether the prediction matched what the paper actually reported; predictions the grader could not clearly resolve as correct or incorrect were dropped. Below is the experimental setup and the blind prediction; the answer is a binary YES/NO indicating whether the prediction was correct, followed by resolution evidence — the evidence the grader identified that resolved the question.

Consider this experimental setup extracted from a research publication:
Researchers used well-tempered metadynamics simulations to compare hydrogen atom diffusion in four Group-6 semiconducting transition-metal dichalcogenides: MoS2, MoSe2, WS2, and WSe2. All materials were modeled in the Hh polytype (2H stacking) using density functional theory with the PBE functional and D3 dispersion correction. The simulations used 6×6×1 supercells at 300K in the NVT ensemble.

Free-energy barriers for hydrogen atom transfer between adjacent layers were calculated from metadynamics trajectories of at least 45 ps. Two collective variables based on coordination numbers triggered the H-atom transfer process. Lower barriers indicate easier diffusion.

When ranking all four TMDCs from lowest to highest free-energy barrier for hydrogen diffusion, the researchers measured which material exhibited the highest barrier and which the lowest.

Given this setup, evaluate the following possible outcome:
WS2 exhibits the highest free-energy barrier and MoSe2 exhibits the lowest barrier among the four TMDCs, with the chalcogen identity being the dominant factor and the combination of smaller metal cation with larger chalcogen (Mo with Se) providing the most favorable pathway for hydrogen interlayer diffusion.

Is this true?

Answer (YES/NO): YES